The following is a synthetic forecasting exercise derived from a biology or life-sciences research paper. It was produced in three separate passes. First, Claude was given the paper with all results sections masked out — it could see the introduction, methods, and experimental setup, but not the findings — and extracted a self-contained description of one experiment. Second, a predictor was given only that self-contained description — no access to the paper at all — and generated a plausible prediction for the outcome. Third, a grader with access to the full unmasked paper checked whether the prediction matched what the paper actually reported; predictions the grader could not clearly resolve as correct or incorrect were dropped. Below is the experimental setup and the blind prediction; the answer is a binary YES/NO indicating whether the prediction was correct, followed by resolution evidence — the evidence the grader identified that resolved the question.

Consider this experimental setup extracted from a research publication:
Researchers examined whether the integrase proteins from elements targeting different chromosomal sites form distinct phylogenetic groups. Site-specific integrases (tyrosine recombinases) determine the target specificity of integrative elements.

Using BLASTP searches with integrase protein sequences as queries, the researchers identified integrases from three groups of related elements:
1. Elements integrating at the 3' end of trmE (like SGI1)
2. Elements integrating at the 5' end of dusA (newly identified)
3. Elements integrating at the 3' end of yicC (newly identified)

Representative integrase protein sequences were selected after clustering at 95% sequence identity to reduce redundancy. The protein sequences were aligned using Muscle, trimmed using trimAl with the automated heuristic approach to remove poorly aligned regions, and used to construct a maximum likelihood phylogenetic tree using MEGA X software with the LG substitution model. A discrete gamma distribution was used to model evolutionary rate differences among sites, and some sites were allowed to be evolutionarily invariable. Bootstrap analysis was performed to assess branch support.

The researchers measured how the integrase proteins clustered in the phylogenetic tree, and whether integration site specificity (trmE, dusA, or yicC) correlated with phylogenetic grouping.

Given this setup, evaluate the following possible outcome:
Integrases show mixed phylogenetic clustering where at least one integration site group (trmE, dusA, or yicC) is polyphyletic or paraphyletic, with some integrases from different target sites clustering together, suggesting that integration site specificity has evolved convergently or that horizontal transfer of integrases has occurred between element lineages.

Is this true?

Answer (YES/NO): NO